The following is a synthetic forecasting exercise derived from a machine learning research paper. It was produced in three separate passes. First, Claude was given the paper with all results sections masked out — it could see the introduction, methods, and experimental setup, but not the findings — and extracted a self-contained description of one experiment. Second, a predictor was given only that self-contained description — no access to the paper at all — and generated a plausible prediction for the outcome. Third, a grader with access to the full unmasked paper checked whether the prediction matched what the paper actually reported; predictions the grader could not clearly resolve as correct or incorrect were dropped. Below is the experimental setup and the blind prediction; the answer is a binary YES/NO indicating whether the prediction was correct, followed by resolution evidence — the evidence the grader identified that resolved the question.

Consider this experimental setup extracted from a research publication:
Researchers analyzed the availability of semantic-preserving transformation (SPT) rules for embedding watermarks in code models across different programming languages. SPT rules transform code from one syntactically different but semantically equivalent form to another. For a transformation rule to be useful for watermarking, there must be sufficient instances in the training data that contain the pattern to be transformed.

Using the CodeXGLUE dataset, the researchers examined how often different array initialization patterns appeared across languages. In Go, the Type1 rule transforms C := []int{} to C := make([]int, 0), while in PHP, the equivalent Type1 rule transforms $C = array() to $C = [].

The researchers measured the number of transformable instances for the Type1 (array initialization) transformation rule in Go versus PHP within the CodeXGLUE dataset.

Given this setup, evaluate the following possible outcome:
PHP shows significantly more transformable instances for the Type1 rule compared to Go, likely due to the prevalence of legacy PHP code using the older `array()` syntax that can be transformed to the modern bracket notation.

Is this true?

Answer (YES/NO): YES